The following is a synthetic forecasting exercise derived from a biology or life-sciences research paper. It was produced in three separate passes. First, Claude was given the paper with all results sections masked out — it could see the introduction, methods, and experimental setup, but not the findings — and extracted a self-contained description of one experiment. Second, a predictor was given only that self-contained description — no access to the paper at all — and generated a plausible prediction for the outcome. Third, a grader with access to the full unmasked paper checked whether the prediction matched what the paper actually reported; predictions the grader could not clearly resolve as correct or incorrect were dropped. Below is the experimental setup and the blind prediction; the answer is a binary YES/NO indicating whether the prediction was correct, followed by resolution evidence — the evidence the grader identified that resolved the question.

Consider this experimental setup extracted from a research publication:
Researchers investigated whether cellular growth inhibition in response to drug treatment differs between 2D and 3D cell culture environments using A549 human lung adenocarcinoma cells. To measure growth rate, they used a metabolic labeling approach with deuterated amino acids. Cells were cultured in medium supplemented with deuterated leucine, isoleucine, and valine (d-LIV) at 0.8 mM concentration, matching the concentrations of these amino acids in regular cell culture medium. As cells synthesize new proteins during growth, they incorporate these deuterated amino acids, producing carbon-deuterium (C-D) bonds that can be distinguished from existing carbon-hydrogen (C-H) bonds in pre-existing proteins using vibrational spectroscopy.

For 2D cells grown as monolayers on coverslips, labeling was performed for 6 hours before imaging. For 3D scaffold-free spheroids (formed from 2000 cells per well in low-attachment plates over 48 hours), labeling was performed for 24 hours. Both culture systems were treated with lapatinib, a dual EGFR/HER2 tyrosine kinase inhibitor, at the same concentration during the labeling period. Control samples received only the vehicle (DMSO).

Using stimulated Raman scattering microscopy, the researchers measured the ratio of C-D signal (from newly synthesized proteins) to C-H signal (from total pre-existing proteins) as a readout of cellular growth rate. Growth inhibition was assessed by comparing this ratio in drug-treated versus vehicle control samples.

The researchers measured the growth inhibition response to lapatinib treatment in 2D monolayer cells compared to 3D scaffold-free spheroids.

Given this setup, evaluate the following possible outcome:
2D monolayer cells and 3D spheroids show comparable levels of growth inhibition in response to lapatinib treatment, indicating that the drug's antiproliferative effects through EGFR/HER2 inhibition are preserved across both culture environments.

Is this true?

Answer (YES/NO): NO